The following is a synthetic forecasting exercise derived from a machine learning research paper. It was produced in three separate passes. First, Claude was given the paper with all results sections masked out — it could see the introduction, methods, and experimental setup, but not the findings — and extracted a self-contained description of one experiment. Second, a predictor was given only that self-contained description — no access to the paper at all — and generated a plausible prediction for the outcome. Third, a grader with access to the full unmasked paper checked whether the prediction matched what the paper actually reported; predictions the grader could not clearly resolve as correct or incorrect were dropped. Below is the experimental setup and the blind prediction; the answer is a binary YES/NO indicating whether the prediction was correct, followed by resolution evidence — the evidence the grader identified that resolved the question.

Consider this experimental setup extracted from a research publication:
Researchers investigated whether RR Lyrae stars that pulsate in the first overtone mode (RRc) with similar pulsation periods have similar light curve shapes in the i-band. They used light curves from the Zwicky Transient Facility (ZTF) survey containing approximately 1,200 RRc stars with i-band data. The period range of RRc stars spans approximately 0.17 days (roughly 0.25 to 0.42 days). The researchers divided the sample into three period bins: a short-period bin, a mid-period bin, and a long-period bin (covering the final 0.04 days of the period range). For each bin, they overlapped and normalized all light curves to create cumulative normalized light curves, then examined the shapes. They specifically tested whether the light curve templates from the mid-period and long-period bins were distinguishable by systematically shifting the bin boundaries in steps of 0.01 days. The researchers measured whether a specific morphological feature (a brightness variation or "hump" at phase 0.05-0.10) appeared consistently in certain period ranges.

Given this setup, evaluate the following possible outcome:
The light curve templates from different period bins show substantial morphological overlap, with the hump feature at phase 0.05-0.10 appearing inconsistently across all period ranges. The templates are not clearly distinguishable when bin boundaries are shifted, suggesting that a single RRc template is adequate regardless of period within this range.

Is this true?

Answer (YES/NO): NO